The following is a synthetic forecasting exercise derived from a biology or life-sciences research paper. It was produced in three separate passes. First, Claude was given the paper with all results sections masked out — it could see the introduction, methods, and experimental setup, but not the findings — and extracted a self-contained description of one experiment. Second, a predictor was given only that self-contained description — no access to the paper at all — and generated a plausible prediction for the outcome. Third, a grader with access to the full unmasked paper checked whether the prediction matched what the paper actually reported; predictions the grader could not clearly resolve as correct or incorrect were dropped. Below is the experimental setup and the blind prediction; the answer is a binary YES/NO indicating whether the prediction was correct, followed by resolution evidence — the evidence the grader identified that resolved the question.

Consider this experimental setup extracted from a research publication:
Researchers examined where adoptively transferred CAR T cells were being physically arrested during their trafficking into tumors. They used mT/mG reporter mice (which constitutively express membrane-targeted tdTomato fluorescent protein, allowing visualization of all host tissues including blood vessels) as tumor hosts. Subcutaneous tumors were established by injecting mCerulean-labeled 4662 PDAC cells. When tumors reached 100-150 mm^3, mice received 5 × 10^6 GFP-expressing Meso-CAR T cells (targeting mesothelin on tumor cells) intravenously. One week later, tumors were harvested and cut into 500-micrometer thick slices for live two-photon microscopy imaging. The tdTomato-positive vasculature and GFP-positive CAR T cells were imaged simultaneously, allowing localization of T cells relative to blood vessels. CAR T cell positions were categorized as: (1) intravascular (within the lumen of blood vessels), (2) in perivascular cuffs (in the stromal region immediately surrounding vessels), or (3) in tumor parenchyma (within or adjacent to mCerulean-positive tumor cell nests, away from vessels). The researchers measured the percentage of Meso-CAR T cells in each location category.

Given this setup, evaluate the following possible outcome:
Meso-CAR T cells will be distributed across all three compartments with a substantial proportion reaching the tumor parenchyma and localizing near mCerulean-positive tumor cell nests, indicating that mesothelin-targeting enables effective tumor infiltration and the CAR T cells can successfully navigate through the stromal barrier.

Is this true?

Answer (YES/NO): NO